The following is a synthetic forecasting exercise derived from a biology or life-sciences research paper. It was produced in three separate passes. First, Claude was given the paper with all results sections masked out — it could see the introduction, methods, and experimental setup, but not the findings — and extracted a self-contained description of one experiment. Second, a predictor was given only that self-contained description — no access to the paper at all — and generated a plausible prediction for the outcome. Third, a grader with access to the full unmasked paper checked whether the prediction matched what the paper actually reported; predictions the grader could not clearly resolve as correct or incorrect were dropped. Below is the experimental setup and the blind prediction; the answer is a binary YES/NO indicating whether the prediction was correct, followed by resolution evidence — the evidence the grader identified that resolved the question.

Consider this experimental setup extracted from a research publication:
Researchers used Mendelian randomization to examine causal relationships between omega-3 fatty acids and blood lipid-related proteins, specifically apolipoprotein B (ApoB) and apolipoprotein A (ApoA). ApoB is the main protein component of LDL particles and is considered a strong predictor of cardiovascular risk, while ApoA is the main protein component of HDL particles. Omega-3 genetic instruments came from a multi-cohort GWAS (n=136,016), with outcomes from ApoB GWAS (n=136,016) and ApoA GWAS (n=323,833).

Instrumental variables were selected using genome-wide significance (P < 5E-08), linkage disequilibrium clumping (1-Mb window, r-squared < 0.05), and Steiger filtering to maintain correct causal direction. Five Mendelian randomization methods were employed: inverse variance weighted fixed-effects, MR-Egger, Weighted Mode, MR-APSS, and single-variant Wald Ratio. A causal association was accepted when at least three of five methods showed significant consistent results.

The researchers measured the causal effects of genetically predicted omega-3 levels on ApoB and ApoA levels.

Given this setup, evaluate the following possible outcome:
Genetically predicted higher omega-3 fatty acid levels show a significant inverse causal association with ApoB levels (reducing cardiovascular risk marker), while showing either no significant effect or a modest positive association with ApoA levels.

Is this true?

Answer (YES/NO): NO